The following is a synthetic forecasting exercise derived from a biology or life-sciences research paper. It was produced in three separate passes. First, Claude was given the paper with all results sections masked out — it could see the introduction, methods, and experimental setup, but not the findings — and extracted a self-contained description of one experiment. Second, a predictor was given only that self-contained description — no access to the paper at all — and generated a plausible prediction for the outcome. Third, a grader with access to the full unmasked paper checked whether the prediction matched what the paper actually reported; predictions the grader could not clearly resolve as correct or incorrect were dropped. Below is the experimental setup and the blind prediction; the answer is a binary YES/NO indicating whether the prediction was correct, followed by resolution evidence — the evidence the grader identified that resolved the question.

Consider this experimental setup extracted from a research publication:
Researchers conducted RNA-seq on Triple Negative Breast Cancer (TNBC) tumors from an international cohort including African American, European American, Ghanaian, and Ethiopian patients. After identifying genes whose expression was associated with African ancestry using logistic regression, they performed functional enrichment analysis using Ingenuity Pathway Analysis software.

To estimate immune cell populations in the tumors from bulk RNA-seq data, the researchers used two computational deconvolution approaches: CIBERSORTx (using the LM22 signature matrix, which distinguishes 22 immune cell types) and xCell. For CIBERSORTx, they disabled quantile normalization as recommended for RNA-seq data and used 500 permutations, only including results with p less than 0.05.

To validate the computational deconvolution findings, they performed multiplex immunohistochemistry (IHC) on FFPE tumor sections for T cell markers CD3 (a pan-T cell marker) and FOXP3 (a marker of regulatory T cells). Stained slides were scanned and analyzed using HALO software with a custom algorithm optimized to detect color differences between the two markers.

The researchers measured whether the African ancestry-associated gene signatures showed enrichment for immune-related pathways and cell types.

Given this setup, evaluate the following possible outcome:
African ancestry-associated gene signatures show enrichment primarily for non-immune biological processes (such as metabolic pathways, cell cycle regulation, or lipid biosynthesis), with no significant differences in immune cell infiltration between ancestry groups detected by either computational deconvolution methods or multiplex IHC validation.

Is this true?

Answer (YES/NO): NO